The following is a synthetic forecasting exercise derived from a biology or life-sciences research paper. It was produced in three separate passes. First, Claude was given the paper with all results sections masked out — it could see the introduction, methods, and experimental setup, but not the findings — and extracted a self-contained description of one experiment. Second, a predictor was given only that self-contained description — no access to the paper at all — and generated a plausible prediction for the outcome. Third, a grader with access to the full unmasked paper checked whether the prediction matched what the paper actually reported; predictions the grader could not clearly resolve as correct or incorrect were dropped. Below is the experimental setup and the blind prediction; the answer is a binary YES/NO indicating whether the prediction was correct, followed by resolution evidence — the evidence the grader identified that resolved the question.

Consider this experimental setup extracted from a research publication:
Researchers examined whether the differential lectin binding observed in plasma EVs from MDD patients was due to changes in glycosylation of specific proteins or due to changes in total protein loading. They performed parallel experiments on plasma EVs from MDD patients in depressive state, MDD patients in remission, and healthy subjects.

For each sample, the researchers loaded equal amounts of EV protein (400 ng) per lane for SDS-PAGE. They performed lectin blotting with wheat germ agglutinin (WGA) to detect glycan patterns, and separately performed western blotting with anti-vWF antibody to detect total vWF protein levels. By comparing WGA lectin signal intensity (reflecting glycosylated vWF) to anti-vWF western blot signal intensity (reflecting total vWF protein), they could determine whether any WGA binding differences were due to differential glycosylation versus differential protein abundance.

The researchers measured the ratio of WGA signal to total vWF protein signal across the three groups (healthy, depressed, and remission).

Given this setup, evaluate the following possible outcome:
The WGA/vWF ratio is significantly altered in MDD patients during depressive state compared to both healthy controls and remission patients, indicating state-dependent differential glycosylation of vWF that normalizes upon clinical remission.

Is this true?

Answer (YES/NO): YES